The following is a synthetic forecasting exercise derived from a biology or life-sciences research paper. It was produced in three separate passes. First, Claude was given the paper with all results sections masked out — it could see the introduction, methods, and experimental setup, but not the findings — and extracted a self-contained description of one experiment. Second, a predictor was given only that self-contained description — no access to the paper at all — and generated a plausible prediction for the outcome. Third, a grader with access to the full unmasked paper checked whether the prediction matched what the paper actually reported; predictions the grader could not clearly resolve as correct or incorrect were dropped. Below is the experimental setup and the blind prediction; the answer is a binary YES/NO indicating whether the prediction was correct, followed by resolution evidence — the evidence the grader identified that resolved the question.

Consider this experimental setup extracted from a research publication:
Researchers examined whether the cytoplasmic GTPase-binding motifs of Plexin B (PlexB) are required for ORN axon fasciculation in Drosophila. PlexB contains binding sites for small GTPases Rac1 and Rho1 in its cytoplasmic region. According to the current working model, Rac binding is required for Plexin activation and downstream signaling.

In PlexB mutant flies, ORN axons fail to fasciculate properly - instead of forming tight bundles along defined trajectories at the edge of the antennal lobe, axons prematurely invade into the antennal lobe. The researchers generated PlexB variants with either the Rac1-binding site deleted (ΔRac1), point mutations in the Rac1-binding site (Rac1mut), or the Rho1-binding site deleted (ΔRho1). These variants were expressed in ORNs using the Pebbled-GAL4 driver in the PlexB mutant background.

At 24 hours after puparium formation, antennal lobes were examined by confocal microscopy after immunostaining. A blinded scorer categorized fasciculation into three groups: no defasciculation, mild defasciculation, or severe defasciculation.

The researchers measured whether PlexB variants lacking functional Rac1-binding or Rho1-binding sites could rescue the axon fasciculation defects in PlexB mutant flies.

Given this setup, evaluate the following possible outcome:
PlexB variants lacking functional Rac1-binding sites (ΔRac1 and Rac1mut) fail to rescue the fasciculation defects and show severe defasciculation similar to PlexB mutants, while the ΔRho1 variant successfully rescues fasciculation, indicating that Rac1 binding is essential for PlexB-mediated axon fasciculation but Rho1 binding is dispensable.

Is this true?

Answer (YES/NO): NO